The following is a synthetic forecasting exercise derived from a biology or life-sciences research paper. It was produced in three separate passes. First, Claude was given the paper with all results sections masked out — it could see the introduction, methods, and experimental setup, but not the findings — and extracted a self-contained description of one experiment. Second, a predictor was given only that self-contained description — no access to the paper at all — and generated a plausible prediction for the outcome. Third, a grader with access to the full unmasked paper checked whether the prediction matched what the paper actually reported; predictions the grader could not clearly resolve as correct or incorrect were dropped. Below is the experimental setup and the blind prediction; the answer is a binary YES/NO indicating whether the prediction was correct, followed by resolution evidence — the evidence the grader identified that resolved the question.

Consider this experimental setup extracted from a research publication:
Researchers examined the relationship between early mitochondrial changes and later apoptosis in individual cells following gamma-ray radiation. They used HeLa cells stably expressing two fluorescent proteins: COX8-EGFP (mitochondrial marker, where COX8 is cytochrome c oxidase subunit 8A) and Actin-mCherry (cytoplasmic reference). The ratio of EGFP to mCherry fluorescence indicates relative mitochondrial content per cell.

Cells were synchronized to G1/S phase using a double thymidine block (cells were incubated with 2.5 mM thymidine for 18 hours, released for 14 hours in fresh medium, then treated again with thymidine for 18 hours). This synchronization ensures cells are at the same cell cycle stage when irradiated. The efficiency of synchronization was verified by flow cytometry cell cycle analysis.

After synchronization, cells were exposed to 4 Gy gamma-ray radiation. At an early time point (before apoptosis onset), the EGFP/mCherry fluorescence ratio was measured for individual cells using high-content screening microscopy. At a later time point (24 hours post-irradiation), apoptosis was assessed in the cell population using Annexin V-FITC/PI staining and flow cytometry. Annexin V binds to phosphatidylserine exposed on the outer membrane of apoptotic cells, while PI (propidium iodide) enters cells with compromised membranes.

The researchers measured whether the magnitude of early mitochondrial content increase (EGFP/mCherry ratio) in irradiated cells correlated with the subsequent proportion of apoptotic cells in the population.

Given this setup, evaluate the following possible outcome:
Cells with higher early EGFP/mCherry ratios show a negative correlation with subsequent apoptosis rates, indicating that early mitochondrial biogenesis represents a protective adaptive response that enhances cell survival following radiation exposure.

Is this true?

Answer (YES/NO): NO